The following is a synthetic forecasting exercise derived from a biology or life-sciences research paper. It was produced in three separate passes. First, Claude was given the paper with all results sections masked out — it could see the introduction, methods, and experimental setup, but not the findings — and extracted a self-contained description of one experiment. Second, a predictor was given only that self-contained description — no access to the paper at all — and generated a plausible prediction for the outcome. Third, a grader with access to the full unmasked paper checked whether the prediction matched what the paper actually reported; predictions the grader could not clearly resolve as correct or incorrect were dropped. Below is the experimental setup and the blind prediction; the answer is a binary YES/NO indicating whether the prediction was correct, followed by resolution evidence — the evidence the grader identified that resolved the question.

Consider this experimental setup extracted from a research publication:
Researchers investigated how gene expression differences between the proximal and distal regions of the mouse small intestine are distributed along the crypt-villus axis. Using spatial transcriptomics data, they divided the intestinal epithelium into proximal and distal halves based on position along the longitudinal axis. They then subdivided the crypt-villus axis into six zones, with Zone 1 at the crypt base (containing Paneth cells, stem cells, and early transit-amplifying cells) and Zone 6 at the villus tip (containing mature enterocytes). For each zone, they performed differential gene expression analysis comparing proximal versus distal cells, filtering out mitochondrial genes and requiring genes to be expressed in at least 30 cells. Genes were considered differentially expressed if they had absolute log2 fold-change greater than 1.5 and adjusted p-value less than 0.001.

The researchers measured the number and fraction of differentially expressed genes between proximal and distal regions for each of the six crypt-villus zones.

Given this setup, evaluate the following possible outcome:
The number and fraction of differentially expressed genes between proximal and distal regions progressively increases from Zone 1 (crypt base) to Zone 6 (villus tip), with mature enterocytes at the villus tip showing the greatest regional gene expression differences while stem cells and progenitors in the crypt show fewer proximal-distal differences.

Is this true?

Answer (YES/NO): YES